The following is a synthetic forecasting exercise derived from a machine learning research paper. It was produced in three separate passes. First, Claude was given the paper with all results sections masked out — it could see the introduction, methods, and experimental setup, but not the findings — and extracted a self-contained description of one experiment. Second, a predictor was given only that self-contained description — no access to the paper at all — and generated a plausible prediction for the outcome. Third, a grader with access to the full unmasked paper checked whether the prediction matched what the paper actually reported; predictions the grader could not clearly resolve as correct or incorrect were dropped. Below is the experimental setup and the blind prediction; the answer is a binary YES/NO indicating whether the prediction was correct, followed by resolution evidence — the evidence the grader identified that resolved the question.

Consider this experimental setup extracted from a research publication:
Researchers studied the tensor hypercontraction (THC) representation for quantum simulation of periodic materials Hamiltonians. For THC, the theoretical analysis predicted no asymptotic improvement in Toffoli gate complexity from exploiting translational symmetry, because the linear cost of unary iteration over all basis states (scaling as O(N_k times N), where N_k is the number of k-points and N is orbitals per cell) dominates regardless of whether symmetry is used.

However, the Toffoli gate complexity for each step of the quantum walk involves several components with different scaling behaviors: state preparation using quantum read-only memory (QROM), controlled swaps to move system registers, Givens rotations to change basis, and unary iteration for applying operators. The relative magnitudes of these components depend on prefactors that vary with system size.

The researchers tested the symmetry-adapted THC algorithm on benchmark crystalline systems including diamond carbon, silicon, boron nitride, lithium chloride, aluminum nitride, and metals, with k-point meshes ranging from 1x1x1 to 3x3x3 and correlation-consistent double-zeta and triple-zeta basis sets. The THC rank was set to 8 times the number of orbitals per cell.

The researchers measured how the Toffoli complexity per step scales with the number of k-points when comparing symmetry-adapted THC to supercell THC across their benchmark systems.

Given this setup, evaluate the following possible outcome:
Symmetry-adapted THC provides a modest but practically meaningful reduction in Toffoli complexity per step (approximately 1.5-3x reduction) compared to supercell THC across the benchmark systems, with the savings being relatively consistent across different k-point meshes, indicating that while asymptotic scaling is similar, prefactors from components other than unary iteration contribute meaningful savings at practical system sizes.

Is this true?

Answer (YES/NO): NO